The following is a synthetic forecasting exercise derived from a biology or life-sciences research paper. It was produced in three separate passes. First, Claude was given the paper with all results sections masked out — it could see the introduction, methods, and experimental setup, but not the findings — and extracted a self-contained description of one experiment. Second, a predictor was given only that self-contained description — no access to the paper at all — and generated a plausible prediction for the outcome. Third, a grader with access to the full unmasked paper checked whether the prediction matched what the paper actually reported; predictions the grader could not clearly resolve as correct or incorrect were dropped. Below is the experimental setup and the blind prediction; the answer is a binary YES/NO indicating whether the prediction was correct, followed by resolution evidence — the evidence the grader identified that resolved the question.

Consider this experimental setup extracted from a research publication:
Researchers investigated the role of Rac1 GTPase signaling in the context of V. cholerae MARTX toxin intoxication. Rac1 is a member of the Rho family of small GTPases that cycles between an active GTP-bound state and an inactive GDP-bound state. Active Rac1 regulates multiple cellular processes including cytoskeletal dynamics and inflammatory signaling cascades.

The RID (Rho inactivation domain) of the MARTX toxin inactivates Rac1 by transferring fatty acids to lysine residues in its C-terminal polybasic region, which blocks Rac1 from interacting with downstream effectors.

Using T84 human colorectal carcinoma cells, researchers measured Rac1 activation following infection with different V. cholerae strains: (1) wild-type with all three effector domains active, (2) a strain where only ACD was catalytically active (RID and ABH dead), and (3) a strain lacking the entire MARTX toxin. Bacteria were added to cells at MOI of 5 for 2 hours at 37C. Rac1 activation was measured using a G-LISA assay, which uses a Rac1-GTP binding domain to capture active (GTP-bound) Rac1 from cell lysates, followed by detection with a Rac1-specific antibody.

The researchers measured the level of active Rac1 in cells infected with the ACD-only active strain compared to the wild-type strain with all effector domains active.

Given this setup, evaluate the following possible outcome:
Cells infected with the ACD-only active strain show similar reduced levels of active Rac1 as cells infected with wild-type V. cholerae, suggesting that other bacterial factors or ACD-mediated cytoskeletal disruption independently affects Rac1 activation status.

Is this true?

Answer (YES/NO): NO